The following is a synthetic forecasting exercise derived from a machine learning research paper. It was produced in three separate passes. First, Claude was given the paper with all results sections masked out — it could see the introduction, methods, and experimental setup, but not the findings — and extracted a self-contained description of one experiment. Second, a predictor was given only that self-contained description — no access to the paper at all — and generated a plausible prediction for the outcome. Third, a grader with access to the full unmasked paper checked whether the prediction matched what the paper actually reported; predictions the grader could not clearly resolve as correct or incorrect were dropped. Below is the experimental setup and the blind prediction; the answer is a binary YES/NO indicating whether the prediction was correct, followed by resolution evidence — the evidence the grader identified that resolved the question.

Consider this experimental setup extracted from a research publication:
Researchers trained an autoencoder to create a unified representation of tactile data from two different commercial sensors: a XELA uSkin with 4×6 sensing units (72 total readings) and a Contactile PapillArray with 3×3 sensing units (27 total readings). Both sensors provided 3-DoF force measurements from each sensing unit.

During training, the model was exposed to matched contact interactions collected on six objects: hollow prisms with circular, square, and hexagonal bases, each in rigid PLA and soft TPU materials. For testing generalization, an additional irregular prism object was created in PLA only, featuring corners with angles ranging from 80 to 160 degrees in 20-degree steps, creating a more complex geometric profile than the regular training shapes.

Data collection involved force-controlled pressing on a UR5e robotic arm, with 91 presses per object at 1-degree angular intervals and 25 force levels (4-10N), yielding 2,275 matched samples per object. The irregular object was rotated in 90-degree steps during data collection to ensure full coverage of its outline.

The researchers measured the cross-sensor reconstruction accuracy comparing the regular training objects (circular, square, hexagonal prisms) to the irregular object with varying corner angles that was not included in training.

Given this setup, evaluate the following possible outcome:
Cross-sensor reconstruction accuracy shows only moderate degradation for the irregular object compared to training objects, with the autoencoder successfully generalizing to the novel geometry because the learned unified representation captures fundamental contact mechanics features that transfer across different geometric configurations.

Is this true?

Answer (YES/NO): NO